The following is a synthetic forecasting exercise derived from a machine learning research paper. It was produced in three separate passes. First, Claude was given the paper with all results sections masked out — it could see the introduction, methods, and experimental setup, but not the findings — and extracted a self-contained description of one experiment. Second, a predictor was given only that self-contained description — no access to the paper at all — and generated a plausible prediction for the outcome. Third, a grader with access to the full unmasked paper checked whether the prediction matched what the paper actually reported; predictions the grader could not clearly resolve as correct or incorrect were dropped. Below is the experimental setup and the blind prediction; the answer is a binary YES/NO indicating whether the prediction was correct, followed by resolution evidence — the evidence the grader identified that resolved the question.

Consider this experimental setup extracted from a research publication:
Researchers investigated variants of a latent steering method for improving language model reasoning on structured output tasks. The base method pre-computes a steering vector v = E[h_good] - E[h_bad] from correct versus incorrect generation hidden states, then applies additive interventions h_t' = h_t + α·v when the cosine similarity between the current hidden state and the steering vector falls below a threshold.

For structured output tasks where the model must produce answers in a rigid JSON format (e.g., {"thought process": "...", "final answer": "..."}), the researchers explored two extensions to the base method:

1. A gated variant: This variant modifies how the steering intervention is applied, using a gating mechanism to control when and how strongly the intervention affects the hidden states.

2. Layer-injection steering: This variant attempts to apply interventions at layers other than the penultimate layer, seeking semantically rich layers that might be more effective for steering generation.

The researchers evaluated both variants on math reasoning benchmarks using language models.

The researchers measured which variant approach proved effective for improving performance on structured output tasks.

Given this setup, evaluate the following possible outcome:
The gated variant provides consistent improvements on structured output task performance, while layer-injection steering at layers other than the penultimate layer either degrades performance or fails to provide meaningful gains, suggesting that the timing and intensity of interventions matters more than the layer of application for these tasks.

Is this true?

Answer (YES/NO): NO